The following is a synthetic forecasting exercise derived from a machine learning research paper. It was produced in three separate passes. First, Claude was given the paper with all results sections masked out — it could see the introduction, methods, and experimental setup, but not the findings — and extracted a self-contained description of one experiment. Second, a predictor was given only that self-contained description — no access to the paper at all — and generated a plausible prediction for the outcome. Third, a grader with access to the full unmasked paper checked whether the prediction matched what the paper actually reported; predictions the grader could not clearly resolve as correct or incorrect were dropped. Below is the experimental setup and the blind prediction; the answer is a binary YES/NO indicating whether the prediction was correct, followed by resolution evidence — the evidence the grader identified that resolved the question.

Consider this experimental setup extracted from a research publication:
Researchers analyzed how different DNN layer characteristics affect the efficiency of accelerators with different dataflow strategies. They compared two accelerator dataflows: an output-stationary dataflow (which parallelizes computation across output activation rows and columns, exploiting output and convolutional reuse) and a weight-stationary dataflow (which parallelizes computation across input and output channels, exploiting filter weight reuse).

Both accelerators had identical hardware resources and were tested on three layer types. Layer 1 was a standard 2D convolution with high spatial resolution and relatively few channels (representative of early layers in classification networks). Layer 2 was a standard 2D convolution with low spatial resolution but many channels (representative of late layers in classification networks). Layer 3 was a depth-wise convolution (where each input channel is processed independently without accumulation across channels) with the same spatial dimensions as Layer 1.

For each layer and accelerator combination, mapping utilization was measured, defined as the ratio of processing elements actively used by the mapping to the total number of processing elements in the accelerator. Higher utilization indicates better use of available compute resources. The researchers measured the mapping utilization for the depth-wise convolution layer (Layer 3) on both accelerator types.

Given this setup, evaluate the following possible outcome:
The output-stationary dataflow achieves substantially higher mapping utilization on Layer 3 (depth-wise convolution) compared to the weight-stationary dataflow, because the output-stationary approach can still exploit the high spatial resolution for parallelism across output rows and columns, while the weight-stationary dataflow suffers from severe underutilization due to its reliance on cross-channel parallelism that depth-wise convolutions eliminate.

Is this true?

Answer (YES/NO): YES